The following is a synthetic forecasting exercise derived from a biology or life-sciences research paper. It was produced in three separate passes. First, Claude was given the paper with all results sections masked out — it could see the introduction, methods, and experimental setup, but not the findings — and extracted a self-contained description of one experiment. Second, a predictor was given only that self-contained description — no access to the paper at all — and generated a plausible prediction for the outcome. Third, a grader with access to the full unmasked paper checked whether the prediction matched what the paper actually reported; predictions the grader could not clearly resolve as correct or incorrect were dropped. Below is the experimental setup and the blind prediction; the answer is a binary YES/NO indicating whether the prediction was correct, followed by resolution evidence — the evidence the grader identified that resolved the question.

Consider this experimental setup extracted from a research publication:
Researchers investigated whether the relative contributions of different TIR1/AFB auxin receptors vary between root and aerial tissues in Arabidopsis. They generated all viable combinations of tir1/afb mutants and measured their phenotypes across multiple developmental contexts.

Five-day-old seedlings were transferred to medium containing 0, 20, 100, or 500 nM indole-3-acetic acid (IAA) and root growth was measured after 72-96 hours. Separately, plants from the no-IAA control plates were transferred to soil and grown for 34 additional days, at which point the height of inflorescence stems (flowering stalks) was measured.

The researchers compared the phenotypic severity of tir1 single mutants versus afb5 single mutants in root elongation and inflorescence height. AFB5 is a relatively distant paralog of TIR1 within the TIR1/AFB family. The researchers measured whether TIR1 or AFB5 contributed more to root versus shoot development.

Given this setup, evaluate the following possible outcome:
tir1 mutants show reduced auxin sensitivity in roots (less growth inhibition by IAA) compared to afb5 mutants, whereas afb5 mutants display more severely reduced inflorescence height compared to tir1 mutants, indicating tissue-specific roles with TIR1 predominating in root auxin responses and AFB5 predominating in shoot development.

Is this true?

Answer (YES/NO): YES